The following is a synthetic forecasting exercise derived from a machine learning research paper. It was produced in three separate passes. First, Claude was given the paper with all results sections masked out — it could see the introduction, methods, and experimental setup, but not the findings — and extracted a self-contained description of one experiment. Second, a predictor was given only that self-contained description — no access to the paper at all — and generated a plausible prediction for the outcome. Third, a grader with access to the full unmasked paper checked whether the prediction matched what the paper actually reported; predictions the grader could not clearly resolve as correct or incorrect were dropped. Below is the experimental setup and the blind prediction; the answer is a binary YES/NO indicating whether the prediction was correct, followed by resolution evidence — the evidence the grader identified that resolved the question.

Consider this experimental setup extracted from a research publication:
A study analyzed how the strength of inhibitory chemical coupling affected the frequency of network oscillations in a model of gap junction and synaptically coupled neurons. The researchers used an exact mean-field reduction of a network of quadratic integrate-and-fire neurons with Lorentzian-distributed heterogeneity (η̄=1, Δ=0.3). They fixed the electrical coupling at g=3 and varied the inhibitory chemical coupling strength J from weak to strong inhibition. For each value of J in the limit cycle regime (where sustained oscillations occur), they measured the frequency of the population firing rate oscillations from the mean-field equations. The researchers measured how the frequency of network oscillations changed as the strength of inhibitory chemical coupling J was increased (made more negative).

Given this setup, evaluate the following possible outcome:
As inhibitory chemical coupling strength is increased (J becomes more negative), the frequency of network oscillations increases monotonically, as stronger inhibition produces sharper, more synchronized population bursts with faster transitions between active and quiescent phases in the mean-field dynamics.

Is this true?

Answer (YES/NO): NO